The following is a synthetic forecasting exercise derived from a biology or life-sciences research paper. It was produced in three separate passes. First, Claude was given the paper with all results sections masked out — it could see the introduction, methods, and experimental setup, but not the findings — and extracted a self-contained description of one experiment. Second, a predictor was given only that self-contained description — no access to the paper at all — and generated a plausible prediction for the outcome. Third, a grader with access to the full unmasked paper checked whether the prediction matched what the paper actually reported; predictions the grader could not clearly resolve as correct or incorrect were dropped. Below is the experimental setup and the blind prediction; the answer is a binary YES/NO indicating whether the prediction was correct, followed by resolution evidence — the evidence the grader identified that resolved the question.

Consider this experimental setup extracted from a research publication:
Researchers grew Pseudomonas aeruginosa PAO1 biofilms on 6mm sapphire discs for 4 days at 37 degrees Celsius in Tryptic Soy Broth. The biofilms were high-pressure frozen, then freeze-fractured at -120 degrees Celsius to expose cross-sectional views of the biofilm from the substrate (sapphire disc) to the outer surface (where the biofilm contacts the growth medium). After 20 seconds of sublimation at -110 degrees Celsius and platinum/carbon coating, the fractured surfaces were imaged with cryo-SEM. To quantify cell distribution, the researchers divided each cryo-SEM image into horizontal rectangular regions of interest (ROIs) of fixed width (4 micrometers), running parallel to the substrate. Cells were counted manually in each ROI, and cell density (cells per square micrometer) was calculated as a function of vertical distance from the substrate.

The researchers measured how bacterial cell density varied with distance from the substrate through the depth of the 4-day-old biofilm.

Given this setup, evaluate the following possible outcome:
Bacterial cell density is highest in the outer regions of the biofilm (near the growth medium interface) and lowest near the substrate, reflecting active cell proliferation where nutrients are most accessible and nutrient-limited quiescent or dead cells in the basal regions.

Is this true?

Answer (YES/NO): YES